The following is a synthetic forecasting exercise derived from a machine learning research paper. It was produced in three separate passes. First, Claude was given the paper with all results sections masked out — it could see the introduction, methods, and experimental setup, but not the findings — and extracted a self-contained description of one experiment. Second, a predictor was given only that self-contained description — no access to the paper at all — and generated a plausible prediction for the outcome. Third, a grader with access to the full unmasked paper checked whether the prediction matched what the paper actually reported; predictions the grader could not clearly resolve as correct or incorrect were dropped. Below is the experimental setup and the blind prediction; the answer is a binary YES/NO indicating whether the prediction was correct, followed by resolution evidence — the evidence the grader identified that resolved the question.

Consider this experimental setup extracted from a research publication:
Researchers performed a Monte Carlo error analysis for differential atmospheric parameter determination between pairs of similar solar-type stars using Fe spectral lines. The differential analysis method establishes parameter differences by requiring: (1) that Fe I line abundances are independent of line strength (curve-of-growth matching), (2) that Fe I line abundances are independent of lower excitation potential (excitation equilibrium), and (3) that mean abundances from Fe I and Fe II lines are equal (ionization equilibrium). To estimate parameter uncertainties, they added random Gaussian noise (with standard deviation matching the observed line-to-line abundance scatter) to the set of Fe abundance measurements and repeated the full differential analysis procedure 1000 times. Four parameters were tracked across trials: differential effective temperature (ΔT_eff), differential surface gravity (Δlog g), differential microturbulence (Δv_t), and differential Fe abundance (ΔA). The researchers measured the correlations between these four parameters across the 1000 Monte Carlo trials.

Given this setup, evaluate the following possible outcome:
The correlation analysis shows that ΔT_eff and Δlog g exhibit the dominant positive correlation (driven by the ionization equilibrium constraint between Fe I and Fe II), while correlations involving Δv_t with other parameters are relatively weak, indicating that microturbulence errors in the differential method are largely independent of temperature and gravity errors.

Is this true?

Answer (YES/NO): YES